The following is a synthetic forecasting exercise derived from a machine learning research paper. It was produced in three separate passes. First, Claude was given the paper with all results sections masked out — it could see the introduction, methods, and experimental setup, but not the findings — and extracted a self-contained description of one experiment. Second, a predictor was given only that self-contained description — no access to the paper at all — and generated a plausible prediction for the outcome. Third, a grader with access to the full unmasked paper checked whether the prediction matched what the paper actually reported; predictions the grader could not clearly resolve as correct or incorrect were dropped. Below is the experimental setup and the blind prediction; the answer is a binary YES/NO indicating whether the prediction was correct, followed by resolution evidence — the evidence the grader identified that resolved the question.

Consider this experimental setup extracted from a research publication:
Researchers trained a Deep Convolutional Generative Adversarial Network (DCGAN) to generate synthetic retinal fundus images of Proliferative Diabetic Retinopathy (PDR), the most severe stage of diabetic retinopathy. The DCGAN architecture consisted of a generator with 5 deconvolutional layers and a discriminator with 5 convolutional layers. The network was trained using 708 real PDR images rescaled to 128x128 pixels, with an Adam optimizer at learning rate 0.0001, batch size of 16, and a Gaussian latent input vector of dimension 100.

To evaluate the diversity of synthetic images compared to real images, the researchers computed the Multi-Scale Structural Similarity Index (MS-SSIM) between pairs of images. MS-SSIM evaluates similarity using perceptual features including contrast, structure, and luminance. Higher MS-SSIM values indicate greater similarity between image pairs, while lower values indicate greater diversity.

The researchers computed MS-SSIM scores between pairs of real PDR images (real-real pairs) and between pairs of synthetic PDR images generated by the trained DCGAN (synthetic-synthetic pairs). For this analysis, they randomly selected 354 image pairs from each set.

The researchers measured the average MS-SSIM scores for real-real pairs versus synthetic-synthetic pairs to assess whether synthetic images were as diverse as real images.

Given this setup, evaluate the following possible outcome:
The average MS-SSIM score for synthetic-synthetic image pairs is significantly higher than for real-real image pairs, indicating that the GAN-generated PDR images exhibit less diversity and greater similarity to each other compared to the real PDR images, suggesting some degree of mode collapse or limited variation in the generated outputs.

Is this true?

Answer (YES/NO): YES